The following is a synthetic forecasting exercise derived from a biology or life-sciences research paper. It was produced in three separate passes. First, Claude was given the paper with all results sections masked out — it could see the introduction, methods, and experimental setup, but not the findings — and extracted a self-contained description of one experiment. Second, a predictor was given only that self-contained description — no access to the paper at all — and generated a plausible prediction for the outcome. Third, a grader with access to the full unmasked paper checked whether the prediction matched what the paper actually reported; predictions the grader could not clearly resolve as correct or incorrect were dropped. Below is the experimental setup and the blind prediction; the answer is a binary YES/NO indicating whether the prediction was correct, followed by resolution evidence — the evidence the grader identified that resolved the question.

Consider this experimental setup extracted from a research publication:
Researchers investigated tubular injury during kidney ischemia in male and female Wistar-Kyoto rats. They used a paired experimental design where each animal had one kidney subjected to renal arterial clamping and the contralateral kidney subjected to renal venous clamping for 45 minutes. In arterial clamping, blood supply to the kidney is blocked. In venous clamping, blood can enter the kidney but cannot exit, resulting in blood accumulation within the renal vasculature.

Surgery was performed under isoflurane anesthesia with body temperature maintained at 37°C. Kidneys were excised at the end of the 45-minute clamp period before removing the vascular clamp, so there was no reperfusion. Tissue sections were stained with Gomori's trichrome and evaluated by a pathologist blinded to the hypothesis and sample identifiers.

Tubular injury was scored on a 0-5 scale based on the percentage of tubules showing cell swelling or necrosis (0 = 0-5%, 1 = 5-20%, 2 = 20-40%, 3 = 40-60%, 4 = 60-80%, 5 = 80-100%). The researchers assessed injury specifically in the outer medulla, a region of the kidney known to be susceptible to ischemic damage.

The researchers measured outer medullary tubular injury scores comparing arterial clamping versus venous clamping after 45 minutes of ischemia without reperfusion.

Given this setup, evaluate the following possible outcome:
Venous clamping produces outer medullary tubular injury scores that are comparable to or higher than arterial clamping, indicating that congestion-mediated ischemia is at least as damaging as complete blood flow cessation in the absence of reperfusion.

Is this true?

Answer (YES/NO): YES